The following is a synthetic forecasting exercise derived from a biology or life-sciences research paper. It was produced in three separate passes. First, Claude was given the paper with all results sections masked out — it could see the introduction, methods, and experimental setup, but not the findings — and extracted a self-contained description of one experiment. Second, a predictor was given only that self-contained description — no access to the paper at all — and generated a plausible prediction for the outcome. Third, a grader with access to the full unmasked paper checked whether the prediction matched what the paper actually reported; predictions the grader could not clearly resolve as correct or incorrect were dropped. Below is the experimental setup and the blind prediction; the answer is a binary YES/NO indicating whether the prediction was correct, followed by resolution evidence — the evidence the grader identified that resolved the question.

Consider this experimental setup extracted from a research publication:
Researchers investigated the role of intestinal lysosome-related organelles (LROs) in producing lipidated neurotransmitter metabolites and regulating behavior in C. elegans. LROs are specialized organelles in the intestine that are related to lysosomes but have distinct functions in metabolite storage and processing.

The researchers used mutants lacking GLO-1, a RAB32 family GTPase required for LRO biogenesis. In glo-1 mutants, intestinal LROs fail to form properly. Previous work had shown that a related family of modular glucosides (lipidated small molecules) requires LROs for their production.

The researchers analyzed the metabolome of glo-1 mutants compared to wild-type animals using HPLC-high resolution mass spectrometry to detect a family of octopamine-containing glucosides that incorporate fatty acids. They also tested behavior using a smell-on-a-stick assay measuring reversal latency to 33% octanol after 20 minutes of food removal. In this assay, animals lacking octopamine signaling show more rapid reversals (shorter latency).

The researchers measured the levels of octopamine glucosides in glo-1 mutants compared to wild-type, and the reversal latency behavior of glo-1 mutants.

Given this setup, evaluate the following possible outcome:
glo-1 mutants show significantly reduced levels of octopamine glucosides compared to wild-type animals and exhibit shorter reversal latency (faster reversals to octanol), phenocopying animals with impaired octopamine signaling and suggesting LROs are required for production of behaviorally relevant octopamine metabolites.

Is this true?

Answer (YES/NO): YES